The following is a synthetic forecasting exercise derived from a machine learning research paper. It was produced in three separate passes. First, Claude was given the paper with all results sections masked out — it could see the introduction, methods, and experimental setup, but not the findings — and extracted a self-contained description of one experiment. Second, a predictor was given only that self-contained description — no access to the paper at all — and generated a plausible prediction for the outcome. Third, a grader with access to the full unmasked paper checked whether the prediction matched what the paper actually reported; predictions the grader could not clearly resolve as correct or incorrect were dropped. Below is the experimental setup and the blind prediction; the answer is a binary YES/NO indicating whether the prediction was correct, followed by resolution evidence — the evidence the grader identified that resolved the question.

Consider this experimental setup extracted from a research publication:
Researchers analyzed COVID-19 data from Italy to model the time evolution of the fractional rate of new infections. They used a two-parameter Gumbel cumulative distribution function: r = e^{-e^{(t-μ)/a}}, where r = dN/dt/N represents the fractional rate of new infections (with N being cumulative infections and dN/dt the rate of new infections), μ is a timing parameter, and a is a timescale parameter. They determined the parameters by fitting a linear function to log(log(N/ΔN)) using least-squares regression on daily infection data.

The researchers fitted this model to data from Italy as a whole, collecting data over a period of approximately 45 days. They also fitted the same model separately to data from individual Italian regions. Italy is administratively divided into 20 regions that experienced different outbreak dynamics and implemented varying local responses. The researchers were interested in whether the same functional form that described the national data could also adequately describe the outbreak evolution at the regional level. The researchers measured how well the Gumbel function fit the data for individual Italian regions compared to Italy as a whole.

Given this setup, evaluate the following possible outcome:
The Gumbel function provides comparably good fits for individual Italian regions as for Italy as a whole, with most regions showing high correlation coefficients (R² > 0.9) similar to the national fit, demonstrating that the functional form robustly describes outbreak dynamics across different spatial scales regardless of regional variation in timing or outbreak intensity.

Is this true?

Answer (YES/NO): NO